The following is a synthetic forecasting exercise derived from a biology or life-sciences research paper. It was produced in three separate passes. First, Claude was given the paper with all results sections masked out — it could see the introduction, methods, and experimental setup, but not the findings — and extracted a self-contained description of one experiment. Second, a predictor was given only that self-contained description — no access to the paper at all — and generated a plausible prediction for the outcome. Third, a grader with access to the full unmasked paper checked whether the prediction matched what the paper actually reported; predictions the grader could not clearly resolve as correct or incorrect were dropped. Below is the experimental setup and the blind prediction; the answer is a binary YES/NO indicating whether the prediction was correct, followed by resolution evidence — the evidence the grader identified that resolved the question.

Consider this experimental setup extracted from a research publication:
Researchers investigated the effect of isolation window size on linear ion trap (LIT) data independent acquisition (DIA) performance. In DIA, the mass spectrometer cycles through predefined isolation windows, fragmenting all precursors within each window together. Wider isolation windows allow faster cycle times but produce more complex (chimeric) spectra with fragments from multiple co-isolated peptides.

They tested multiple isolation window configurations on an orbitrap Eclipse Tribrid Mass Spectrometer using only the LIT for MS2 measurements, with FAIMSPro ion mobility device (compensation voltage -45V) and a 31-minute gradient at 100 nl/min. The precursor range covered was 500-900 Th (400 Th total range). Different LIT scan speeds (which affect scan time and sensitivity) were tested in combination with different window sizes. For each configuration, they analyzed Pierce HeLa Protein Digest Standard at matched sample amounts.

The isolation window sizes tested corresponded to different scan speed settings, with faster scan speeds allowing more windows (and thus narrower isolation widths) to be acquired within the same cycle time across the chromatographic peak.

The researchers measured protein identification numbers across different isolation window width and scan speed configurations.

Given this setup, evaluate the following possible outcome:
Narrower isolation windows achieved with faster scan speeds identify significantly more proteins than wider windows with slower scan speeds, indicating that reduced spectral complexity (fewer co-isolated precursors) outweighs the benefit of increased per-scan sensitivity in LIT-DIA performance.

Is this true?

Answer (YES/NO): NO